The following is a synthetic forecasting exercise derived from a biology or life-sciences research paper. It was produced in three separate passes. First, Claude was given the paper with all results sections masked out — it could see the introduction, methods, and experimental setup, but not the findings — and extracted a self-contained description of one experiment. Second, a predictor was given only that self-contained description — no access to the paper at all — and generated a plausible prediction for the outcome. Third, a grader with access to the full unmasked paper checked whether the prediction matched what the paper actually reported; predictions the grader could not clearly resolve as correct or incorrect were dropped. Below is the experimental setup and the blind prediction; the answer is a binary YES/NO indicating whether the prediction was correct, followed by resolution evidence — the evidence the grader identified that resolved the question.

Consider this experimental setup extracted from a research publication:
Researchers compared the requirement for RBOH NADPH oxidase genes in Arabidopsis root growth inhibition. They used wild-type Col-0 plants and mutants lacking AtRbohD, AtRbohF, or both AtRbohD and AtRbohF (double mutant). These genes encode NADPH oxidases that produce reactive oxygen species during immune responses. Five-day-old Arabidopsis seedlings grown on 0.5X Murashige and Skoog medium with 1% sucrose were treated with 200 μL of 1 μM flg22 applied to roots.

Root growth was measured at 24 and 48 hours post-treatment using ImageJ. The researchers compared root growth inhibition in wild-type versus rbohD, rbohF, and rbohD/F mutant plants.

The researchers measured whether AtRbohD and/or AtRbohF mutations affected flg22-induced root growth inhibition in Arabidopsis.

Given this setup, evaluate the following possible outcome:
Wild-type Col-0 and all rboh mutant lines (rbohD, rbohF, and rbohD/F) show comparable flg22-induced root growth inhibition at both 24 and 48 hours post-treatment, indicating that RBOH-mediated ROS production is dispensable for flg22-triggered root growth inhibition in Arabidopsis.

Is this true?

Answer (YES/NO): NO